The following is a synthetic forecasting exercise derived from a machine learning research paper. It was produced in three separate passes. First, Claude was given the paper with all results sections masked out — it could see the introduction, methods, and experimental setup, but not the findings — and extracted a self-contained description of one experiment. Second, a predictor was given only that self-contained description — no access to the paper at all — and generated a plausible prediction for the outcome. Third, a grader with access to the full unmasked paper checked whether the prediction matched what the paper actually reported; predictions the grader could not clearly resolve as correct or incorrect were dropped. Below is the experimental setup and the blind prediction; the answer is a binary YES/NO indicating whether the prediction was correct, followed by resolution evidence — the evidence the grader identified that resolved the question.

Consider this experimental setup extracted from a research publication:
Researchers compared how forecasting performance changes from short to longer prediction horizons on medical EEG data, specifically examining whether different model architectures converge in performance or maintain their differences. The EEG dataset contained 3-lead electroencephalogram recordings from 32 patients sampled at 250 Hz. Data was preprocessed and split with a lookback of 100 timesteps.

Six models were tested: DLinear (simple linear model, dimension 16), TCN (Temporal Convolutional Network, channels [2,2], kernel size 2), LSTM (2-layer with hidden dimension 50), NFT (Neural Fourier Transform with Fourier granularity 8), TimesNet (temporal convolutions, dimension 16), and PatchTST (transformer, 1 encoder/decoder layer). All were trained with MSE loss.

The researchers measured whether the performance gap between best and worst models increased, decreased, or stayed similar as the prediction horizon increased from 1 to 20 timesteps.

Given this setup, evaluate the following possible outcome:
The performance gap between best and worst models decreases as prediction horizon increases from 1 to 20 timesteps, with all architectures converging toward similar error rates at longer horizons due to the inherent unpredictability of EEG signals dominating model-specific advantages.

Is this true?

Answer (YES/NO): YES